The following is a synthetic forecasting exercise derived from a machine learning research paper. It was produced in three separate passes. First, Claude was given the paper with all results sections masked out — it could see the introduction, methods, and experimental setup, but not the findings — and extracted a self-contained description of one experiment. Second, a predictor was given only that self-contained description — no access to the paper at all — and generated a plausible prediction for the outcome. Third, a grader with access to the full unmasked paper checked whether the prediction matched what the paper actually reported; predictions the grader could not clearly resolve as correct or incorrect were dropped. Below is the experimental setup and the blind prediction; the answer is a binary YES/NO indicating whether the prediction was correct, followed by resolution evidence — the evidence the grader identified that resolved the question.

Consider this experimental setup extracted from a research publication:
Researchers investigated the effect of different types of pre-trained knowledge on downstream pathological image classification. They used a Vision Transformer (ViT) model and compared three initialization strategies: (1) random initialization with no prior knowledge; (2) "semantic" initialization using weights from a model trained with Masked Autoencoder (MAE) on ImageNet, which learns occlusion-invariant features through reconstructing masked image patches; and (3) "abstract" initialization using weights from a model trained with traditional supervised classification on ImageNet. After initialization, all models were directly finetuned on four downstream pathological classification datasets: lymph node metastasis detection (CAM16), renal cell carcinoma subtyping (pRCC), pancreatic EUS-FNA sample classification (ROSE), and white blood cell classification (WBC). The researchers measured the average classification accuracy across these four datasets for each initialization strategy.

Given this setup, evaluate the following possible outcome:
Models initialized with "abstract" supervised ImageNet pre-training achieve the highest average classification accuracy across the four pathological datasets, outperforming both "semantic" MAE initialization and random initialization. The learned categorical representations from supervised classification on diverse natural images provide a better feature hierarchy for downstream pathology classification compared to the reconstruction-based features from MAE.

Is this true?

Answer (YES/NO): YES